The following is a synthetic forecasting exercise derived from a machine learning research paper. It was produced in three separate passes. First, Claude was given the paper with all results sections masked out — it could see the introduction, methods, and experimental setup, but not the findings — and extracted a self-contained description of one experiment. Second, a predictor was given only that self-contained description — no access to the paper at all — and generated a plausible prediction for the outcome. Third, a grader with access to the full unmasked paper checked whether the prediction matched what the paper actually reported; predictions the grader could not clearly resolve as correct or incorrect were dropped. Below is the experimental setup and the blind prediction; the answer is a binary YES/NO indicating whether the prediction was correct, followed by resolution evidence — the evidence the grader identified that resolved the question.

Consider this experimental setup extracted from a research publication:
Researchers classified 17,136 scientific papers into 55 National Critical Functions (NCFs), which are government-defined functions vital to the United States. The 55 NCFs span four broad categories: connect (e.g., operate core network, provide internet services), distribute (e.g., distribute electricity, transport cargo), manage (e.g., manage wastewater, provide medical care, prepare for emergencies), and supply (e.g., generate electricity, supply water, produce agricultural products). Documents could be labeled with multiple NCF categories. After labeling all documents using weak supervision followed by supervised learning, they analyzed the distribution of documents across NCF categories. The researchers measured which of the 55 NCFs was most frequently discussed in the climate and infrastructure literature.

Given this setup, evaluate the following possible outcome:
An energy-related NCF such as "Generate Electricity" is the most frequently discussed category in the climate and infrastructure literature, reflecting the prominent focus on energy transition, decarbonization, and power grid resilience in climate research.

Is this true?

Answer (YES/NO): NO